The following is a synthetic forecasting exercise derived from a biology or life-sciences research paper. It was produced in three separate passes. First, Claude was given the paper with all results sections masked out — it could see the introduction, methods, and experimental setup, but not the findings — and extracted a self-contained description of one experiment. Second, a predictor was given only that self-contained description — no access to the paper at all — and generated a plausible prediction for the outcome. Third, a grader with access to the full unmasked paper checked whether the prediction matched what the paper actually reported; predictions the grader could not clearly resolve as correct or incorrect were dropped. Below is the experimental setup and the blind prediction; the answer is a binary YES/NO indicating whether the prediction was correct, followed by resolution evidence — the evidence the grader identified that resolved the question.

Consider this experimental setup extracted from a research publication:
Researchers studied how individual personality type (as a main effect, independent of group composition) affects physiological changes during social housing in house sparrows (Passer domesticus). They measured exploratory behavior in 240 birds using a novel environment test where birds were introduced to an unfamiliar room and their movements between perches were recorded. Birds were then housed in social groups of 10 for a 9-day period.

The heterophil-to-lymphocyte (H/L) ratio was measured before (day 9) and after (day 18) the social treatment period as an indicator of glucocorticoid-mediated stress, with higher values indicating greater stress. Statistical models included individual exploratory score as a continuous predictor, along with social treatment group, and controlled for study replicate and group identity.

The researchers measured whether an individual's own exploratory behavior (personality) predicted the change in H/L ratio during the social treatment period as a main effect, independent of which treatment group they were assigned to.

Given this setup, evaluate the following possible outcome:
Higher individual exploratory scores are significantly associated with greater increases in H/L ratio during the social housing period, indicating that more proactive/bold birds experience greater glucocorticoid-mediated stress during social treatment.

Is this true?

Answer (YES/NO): NO